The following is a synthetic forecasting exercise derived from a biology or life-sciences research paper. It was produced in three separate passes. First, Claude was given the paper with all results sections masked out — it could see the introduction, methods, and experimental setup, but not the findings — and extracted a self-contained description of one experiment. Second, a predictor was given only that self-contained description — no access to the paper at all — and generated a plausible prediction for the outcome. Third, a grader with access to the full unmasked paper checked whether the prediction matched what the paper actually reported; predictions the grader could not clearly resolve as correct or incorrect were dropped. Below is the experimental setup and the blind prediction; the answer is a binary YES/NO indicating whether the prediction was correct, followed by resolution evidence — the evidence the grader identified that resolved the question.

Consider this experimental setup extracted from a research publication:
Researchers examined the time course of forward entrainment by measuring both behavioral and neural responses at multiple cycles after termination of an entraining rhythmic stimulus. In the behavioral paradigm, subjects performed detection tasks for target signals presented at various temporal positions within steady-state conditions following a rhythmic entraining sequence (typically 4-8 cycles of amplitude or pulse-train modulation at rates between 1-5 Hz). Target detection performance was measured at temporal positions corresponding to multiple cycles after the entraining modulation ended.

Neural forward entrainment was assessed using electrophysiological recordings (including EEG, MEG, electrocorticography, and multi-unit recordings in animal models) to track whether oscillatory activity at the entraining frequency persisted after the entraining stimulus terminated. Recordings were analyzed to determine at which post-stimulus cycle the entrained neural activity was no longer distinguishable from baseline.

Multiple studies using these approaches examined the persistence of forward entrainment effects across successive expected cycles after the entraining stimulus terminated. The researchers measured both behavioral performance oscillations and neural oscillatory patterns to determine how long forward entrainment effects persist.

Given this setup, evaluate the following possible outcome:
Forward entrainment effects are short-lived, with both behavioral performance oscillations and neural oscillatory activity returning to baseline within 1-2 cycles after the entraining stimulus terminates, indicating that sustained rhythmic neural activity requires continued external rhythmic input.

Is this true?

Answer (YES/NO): NO